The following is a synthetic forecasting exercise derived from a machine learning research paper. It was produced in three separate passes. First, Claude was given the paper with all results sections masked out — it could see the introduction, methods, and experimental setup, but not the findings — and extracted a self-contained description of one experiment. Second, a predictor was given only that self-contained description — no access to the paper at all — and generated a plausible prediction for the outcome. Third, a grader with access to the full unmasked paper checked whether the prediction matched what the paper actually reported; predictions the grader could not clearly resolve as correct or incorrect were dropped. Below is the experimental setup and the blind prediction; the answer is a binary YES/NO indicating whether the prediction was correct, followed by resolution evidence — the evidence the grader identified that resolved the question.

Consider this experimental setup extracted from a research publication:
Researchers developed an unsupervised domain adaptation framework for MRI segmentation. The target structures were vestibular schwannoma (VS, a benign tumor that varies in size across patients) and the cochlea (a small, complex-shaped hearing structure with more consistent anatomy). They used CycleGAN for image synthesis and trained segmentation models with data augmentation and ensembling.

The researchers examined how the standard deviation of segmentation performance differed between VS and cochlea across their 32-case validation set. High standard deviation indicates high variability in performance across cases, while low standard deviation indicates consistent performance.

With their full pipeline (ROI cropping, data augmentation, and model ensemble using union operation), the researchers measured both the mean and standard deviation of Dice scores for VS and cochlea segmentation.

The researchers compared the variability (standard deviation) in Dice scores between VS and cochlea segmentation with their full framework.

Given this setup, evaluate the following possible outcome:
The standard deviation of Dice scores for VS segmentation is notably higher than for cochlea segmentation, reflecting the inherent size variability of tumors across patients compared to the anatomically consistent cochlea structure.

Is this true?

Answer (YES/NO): YES